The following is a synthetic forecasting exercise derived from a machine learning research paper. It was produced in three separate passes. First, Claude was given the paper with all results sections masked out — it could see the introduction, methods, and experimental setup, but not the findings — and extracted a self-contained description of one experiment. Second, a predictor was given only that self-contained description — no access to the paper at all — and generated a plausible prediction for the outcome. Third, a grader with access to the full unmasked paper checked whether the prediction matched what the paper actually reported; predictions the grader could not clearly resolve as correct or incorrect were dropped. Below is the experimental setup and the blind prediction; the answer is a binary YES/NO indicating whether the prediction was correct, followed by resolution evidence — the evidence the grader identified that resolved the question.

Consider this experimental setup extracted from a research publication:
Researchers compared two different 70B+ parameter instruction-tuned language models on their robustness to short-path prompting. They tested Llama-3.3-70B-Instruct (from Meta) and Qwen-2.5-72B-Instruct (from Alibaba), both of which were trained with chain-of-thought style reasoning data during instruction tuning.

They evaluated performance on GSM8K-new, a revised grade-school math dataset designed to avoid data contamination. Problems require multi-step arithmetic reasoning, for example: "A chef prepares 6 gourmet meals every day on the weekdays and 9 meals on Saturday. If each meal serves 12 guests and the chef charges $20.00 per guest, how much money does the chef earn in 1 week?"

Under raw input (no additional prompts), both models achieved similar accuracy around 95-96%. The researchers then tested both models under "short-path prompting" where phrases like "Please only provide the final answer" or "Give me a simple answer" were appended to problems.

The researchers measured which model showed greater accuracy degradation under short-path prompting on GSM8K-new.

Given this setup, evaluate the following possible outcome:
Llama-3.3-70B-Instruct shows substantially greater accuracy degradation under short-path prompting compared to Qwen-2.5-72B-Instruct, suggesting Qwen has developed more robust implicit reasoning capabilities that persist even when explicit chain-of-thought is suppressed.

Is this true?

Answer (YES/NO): NO